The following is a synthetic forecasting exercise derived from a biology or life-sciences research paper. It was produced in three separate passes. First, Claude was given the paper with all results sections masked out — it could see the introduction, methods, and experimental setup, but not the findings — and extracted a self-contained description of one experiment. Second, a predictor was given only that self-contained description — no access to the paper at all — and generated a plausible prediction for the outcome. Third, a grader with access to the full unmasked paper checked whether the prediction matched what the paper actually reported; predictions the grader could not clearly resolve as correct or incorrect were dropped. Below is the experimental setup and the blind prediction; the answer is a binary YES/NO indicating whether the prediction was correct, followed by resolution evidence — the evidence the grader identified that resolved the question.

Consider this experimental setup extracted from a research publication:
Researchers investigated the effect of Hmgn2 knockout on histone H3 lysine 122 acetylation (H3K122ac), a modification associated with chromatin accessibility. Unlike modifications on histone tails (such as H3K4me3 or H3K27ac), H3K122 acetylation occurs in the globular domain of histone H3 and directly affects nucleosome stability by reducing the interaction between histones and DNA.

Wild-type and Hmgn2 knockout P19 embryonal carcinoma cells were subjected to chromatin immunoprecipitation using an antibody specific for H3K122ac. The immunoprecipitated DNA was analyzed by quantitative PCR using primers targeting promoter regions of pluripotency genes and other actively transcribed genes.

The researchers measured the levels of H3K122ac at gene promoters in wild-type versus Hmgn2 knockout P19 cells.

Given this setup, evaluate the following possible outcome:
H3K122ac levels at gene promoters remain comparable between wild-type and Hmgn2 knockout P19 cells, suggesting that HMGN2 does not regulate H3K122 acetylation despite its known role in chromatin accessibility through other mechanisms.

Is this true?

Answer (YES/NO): NO